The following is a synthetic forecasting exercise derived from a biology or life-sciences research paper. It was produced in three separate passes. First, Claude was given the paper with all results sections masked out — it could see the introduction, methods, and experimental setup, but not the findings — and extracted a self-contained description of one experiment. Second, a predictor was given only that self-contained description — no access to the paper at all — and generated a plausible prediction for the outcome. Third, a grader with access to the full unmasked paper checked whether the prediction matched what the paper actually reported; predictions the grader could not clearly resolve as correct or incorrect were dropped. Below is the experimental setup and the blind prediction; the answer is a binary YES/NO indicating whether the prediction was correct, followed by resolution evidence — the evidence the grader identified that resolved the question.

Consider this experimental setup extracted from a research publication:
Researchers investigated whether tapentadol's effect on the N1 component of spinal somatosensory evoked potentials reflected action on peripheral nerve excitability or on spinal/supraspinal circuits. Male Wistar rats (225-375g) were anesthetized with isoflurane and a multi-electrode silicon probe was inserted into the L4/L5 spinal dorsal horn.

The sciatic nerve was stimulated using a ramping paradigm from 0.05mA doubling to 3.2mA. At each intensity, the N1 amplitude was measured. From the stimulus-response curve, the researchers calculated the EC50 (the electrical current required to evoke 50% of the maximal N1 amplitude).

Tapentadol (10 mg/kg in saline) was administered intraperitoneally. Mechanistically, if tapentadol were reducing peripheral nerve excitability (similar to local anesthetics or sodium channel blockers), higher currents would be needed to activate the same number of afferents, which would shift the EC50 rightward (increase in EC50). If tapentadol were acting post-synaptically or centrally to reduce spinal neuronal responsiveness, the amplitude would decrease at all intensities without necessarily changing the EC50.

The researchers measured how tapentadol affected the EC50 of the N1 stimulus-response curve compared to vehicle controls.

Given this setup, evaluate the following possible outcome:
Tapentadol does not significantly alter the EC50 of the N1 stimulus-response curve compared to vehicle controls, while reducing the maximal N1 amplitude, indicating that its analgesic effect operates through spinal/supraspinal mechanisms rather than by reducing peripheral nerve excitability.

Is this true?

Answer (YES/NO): YES